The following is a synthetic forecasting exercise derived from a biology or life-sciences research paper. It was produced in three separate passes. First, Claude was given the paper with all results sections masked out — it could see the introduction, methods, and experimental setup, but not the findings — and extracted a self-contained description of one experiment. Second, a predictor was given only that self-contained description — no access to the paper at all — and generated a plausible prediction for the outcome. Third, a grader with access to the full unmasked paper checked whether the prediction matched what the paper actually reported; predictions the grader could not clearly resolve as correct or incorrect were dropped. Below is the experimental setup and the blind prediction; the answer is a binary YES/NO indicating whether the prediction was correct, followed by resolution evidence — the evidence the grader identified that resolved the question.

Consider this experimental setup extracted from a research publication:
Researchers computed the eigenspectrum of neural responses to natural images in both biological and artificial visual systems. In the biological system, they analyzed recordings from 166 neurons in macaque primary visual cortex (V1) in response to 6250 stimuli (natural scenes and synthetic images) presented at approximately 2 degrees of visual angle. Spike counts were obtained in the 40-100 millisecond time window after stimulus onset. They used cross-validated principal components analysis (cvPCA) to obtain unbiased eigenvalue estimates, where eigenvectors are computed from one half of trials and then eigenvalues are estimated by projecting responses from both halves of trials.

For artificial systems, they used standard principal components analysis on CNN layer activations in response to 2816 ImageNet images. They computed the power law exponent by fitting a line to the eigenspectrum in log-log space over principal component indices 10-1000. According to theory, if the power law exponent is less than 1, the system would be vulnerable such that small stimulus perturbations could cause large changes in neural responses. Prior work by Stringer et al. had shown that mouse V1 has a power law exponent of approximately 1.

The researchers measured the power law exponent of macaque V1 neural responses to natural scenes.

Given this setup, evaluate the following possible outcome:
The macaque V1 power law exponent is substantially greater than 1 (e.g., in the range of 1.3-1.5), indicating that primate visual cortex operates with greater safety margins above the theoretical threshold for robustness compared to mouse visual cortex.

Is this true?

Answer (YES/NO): NO